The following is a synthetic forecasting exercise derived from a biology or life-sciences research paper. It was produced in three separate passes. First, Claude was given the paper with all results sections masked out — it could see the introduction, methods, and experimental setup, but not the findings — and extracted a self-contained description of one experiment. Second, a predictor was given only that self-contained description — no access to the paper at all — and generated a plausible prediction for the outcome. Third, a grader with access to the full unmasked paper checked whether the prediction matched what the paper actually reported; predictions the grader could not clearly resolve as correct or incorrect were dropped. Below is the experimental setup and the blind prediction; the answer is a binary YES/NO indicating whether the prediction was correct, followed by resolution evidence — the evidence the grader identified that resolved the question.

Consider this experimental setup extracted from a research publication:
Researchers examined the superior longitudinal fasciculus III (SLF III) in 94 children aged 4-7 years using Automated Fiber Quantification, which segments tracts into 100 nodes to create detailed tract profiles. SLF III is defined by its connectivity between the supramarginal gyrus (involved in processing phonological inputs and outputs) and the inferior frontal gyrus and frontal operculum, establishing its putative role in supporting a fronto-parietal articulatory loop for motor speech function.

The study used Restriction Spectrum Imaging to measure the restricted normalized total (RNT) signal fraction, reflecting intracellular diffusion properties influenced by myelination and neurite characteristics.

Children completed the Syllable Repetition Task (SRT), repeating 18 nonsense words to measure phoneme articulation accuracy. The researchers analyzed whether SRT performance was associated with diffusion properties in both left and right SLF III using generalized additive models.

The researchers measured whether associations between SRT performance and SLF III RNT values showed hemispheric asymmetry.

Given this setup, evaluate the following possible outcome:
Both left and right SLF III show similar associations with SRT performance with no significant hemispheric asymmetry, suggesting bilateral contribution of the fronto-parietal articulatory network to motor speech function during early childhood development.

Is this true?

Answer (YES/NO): NO